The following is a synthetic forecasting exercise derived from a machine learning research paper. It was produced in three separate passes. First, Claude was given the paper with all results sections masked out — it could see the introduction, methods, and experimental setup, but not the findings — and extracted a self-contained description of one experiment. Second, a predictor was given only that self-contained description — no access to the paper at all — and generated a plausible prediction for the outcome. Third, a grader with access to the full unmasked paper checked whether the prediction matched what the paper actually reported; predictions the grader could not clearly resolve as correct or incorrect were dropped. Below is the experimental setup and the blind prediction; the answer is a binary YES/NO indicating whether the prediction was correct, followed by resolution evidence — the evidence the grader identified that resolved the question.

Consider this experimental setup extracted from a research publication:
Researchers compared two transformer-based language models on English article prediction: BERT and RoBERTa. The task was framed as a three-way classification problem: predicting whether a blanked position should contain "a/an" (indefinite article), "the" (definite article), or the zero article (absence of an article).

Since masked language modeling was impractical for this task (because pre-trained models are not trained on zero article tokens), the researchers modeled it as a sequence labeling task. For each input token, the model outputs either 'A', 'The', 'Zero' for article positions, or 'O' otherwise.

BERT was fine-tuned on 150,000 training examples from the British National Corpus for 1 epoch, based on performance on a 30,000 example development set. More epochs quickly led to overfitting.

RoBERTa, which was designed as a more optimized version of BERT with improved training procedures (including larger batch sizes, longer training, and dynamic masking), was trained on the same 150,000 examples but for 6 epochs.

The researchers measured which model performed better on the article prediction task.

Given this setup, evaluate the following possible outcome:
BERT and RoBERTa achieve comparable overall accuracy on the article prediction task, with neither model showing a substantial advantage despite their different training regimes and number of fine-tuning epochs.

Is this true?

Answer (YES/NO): NO